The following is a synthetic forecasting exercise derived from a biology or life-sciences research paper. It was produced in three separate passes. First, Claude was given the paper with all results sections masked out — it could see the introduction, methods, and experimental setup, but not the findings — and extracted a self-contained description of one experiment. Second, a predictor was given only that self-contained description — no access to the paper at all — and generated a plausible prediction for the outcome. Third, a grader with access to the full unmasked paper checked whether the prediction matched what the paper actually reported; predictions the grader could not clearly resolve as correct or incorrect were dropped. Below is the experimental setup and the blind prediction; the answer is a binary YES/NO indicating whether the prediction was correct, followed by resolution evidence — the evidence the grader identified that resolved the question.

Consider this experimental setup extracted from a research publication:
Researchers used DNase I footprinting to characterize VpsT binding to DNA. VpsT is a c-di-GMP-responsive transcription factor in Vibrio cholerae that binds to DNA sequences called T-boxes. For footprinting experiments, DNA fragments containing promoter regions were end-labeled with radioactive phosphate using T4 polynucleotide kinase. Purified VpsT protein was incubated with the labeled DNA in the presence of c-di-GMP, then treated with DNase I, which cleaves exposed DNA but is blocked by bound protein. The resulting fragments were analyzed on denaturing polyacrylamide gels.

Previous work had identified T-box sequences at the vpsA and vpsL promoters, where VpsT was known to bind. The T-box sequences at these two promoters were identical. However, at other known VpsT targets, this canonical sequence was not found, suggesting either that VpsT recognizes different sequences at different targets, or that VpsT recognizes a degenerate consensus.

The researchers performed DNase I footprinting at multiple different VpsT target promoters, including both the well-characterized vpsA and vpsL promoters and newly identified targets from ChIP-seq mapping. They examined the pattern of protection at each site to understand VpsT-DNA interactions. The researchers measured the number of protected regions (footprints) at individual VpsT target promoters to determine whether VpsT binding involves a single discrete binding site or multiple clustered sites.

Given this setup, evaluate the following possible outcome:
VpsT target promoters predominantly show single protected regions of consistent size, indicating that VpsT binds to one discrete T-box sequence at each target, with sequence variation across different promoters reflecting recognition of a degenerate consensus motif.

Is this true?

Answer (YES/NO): NO